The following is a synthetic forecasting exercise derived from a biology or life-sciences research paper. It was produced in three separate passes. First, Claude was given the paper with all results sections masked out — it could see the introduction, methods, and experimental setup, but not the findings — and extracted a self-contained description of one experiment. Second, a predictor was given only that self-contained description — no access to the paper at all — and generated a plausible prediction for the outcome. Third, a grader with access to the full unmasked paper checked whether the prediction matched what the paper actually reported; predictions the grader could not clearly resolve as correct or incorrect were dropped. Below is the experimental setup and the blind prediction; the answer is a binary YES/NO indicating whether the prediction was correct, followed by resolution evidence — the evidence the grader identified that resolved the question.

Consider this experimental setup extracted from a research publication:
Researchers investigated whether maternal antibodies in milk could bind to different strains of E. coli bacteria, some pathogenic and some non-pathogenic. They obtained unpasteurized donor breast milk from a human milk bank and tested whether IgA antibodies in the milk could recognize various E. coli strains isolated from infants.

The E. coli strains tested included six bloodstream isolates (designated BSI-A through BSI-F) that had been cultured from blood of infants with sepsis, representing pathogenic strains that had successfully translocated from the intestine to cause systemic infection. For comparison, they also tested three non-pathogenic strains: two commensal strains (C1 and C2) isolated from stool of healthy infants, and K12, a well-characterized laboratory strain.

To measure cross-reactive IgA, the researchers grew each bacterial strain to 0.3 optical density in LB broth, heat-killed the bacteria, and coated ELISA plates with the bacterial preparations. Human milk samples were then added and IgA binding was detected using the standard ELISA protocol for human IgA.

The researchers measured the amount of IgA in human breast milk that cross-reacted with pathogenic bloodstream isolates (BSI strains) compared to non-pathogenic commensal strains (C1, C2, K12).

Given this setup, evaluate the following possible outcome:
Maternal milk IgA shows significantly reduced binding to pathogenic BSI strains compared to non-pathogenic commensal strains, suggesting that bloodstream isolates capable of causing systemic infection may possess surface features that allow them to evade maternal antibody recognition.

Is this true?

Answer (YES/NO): NO